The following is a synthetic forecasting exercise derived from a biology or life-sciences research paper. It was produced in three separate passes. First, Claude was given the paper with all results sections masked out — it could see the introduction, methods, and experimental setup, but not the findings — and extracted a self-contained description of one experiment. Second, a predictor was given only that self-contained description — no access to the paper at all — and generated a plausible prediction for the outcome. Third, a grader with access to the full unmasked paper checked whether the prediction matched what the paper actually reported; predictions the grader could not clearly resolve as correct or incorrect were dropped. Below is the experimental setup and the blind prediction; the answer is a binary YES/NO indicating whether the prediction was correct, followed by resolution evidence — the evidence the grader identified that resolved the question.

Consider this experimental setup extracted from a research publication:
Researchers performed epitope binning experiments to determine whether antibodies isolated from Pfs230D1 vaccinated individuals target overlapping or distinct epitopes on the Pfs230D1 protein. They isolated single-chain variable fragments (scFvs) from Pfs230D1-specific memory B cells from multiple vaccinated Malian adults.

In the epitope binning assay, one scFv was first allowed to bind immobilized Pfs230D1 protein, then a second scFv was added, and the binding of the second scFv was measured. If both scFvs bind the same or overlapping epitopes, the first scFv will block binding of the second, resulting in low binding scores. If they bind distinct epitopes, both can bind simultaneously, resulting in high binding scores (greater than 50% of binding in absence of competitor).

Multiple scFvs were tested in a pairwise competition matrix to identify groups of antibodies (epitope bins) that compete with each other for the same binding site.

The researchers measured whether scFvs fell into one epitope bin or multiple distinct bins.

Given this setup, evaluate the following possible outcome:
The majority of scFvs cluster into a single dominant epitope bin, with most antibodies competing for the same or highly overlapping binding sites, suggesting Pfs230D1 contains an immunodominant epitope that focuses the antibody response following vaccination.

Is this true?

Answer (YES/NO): NO